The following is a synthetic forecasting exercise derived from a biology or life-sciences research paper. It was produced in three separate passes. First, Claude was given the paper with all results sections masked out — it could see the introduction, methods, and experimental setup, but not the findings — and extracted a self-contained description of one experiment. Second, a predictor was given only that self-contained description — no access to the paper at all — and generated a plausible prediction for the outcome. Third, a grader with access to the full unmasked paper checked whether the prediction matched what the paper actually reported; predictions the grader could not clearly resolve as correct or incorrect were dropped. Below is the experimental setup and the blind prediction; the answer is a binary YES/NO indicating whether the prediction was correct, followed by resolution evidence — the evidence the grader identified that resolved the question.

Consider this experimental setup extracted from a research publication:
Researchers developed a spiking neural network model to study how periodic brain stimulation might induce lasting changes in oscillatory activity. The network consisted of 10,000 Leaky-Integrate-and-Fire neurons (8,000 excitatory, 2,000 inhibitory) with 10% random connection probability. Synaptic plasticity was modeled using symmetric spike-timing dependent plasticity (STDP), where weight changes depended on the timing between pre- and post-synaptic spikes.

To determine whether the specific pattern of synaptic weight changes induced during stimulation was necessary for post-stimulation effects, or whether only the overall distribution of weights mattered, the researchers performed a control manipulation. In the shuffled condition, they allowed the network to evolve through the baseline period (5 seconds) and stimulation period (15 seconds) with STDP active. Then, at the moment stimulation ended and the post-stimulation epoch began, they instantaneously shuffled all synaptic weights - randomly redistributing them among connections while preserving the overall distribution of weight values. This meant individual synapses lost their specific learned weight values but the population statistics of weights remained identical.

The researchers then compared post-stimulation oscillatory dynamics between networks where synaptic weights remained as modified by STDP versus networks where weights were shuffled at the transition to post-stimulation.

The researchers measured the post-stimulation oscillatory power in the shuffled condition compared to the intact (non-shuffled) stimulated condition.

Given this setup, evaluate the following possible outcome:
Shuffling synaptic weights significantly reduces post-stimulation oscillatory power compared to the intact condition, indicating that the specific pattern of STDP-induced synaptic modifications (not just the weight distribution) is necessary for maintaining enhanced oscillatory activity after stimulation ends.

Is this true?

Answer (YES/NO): YES